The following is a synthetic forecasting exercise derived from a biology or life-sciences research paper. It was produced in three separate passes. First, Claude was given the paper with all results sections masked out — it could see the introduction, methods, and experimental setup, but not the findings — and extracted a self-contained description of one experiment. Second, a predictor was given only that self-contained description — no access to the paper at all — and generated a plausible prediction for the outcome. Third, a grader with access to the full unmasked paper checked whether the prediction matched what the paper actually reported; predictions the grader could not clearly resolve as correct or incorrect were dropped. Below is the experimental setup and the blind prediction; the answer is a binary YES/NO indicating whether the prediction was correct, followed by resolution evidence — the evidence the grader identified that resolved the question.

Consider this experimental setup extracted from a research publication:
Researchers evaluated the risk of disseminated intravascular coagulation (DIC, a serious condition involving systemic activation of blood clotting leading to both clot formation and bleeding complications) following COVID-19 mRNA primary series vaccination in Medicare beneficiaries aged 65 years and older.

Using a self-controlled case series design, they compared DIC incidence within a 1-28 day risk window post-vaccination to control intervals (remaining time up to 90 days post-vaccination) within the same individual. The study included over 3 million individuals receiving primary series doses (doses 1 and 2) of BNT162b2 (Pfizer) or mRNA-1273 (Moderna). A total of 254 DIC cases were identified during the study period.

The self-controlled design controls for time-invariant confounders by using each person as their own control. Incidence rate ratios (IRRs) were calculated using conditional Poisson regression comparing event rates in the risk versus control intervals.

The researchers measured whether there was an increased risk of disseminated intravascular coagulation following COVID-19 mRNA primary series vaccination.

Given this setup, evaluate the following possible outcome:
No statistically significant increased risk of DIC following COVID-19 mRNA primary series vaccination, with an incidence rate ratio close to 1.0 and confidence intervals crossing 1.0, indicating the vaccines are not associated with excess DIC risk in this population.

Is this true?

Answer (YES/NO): YES